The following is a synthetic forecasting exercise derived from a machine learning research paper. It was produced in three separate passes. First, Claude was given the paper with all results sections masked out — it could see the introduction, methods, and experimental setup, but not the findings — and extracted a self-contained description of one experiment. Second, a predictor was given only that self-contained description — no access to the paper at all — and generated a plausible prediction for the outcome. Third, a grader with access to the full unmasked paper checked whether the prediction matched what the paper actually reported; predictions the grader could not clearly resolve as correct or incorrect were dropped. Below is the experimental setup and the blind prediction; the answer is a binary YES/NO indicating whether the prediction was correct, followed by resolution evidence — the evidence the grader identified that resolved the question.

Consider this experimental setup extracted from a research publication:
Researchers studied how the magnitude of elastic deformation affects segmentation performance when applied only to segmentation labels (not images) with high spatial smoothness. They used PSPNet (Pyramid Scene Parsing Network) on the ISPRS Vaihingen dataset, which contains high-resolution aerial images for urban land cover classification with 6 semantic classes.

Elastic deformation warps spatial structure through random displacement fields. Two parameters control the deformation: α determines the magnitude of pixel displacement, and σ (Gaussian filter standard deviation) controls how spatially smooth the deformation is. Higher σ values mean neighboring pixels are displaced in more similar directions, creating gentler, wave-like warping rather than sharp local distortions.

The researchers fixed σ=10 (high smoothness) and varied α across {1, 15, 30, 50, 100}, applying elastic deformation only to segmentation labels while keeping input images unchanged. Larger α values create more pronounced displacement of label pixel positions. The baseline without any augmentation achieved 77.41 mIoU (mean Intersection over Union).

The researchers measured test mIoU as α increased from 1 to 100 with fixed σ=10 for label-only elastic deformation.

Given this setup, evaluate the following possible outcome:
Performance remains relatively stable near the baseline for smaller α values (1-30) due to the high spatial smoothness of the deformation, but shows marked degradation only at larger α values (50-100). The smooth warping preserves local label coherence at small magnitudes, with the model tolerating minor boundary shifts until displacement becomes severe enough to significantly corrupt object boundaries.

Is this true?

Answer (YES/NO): NO